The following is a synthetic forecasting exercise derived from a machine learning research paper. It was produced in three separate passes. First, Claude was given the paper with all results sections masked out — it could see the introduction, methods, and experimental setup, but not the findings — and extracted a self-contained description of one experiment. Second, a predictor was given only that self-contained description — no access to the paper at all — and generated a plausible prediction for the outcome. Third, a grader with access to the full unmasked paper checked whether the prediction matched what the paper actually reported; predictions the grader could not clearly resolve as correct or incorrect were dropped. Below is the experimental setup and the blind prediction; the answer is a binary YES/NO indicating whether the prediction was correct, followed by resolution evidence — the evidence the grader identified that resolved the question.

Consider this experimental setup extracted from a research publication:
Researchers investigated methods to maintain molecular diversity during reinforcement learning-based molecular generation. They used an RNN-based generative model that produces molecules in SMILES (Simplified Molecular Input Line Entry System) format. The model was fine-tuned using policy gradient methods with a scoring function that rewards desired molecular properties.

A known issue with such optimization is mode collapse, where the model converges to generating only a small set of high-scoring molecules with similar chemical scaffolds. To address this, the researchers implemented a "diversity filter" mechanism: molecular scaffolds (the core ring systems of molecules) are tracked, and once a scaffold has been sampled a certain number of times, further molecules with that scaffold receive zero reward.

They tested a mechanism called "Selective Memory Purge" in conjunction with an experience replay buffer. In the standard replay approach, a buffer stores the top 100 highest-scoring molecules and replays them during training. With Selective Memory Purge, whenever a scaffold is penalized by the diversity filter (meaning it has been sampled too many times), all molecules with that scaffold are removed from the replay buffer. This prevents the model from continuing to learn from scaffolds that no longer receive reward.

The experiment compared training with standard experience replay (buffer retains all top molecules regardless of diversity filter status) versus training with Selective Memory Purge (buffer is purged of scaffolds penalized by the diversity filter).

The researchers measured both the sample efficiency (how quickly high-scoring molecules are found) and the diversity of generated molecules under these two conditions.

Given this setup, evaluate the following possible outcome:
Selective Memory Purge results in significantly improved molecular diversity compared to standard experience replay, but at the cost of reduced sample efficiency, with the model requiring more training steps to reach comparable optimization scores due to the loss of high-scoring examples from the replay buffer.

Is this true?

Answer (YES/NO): NO